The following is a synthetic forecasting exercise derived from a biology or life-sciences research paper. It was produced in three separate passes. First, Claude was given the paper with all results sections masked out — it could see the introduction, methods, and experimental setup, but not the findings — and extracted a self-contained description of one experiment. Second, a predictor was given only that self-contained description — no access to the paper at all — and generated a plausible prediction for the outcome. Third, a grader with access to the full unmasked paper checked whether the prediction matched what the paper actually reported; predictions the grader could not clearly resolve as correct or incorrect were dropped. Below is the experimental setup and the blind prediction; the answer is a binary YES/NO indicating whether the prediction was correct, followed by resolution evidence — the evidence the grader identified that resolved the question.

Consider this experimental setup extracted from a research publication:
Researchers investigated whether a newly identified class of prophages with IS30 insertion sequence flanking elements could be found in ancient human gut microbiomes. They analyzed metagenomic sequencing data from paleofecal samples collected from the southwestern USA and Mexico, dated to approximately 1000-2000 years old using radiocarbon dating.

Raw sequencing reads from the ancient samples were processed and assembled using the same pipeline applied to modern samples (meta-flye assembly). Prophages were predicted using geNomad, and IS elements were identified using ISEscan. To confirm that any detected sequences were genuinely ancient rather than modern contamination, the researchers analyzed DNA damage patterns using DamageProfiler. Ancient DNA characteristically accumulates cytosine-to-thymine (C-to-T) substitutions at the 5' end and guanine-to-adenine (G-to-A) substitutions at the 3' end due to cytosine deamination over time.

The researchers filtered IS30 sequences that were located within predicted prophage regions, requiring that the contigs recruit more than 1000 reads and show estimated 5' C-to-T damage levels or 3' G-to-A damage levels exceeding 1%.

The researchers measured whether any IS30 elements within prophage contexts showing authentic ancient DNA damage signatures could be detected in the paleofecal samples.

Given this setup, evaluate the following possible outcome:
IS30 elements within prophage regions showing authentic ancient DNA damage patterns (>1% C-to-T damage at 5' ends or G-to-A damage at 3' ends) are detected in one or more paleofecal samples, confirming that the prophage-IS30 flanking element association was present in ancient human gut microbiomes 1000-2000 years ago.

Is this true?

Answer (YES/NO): YES